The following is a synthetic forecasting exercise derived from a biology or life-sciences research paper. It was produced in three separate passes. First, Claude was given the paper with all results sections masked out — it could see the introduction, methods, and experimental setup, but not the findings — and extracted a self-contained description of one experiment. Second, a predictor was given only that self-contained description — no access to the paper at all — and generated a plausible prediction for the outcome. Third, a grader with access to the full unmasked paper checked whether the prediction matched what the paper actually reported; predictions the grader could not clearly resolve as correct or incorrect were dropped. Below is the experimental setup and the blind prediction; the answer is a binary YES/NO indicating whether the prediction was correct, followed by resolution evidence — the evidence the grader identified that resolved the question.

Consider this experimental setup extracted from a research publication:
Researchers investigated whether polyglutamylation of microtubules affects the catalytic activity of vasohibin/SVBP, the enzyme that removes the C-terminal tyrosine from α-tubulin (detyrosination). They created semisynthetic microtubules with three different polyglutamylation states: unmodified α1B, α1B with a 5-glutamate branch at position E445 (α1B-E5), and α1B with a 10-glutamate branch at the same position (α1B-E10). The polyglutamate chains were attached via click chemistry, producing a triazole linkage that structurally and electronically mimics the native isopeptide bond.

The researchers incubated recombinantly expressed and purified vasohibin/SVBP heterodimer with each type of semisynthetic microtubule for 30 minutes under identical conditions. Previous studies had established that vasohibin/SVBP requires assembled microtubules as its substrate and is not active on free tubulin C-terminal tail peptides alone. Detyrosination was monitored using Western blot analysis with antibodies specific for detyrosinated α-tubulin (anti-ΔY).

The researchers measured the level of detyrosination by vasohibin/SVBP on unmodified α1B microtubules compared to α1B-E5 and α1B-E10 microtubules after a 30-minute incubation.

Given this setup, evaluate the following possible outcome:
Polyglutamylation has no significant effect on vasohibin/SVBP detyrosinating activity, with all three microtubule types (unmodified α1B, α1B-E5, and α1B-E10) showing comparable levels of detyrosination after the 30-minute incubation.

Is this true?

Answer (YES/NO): NO